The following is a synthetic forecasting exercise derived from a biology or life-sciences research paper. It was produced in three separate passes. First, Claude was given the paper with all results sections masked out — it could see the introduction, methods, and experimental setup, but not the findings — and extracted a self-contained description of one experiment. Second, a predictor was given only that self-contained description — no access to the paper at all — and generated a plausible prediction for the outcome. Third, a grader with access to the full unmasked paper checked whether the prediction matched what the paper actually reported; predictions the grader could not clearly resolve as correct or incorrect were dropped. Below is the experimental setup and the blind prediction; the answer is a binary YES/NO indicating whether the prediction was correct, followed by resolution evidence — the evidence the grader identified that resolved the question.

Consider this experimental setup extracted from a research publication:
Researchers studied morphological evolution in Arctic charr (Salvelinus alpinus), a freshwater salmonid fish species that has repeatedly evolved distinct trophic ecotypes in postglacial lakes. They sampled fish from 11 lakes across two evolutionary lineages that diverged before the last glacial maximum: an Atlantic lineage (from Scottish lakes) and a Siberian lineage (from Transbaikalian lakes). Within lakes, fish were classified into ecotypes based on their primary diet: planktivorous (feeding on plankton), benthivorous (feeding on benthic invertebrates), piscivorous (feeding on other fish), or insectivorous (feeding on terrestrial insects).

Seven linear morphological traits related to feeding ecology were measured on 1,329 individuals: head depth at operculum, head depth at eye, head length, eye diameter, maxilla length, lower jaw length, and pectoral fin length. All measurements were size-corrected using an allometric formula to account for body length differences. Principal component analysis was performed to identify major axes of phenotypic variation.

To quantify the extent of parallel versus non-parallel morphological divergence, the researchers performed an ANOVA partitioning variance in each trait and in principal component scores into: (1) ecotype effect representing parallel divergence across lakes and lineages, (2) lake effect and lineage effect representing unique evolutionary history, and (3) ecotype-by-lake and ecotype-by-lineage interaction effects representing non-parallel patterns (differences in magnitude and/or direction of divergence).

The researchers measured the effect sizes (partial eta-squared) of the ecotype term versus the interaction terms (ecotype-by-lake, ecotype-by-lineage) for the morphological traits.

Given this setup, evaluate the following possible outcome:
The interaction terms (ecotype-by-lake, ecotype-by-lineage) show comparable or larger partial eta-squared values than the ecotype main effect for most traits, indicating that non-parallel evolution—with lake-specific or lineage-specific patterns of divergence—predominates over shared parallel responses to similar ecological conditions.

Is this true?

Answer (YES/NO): NO